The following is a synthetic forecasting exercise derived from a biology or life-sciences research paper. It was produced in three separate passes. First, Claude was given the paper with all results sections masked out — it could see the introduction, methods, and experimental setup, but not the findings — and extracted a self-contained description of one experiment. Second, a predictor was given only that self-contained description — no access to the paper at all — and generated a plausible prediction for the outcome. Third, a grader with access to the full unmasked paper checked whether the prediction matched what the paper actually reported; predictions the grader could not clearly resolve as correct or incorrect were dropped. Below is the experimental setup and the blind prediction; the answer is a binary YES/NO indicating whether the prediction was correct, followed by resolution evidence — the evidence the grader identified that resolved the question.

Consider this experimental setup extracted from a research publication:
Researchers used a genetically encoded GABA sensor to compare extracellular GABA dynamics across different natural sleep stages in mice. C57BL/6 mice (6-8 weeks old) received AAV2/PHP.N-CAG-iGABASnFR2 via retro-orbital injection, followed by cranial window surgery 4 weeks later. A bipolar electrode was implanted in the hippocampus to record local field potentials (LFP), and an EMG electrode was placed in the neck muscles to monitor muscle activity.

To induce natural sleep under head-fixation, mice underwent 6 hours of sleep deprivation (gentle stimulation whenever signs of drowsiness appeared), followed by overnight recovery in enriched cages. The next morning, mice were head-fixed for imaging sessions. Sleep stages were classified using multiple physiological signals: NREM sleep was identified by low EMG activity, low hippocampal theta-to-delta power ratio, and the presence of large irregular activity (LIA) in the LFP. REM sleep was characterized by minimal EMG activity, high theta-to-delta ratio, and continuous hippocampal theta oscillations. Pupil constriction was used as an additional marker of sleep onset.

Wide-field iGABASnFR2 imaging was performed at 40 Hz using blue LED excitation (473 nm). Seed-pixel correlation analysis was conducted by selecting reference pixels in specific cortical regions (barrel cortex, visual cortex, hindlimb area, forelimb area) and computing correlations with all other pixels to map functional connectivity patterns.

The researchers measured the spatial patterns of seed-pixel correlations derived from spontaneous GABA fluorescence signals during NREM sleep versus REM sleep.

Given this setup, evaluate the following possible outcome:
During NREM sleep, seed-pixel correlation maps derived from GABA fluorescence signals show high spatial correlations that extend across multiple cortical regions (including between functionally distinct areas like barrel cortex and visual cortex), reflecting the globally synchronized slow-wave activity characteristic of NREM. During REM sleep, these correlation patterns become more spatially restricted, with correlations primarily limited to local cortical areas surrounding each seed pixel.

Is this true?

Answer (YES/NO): NO